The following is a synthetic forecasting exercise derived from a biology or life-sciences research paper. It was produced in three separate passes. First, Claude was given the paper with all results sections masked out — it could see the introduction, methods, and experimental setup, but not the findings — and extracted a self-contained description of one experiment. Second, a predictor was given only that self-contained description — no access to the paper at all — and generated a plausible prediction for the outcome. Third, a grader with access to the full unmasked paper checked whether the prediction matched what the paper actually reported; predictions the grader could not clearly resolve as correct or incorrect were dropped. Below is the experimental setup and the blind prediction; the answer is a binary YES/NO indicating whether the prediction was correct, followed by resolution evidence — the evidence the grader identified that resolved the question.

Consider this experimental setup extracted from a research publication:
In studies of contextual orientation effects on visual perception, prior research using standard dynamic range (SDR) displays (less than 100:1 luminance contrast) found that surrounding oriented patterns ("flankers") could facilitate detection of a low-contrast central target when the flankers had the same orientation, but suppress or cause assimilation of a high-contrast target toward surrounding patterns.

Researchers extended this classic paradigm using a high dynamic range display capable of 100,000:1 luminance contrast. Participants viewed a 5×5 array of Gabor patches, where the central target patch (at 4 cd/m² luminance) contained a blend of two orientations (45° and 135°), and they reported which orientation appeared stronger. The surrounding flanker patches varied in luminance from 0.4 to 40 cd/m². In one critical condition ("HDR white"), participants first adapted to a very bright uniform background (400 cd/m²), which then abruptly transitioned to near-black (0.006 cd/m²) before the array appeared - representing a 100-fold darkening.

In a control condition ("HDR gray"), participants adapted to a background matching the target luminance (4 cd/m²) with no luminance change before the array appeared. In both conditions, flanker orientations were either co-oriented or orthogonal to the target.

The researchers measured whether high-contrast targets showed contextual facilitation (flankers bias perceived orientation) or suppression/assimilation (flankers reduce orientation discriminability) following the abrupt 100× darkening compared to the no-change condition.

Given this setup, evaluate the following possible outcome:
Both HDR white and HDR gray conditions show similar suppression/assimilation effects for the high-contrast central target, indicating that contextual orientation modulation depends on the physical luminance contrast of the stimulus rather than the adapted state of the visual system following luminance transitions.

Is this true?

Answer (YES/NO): NO